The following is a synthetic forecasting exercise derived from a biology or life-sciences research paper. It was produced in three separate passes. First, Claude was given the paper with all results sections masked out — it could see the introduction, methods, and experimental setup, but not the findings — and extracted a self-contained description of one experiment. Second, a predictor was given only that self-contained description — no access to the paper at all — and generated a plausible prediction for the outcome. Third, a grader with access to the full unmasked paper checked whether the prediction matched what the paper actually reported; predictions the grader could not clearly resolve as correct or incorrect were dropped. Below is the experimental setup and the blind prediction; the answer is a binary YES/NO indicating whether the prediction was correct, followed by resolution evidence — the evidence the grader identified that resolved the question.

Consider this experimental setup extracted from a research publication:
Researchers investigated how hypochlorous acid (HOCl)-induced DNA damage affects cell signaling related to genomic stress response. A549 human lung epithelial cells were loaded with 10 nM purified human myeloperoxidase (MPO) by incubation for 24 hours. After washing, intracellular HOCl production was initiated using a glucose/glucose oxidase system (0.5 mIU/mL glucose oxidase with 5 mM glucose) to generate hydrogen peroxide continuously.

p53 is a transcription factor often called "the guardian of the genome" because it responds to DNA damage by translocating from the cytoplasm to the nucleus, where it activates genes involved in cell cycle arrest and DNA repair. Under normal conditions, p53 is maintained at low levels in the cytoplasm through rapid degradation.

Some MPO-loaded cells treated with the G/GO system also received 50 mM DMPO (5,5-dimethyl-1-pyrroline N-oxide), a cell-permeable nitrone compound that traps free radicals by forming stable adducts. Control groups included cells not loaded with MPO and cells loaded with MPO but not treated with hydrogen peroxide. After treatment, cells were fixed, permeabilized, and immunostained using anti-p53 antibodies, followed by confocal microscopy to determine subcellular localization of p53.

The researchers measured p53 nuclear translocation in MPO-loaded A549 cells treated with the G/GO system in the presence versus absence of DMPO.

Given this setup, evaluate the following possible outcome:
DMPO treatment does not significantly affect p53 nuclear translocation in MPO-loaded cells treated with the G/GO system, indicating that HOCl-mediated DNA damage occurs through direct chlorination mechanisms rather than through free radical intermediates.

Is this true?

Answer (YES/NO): NO